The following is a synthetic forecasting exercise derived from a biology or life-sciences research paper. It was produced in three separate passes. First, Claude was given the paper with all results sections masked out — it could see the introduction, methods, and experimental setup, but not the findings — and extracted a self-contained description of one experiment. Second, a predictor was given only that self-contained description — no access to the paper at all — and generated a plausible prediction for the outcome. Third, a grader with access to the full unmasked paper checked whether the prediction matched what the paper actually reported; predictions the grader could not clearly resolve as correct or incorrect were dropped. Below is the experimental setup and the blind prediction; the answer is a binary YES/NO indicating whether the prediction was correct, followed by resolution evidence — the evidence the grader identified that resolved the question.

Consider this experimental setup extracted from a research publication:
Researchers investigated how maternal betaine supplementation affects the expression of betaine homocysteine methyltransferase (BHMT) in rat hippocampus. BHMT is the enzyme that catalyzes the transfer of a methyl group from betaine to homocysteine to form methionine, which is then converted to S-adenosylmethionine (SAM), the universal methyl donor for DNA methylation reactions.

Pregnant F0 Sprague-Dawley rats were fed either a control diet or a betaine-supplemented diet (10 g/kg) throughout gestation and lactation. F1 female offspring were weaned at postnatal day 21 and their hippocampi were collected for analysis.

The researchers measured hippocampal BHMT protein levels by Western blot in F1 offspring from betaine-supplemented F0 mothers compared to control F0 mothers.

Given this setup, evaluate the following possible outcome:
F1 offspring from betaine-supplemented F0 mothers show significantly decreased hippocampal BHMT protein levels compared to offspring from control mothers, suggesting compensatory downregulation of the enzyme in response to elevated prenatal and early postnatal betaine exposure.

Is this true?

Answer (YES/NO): YES